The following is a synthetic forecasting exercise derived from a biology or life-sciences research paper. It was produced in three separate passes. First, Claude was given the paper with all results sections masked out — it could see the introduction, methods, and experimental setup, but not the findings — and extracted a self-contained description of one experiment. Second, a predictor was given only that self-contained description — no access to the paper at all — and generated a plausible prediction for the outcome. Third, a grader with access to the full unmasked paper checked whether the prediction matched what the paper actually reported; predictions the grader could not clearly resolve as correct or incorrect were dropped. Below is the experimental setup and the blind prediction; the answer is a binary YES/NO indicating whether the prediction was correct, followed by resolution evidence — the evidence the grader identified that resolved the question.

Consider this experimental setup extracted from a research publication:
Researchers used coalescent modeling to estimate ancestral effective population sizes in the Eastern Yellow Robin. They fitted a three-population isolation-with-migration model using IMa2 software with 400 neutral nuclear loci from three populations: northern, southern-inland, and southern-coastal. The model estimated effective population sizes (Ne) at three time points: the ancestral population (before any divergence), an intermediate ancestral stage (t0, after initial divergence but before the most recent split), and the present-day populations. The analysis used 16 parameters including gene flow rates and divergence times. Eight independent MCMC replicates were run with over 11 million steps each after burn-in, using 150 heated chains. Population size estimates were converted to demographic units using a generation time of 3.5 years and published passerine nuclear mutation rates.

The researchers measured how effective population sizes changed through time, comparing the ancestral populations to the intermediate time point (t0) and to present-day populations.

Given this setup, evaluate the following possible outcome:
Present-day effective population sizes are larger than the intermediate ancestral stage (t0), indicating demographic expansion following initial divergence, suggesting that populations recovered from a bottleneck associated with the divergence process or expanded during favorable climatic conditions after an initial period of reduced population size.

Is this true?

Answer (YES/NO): NO